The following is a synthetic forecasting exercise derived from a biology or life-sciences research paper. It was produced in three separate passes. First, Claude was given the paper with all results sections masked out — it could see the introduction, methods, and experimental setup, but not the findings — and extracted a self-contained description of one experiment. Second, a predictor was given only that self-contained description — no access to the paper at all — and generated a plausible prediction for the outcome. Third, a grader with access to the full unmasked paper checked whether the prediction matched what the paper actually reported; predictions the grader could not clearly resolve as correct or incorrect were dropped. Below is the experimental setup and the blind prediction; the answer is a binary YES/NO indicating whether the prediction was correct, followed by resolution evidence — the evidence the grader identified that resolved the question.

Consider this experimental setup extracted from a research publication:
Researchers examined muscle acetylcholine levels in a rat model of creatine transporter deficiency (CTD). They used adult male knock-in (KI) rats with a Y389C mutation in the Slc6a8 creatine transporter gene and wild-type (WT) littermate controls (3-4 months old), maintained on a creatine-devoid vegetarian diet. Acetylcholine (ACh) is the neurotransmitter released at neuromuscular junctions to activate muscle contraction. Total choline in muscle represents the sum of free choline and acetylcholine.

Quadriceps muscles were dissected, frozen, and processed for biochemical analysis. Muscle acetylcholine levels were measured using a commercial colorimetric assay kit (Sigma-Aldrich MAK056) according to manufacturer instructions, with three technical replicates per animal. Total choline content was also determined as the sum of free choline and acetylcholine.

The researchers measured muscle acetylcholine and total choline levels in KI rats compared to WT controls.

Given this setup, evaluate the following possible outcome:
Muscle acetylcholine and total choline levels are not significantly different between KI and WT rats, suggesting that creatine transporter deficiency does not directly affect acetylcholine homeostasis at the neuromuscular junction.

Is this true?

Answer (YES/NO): NO